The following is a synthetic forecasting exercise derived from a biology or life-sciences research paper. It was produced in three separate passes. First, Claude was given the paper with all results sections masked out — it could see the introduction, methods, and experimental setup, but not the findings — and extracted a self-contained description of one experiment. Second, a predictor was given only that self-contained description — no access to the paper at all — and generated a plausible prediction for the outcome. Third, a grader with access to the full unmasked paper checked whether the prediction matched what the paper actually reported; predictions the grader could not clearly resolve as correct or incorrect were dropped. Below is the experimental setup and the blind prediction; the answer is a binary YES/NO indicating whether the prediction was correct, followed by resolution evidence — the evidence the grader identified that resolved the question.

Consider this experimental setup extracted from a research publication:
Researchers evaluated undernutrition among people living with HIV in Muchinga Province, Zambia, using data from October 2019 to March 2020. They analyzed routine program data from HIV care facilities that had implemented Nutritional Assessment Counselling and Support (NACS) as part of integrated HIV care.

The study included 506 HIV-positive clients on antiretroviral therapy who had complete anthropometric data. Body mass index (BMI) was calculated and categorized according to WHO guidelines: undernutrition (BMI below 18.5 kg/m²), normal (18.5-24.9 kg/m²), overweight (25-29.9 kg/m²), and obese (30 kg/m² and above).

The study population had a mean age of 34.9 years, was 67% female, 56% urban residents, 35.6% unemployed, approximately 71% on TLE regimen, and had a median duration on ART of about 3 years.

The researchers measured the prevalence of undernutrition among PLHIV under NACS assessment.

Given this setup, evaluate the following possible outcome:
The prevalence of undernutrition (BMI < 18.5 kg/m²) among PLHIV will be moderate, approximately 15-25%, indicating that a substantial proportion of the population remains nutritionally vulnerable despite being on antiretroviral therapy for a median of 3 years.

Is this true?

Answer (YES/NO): NO